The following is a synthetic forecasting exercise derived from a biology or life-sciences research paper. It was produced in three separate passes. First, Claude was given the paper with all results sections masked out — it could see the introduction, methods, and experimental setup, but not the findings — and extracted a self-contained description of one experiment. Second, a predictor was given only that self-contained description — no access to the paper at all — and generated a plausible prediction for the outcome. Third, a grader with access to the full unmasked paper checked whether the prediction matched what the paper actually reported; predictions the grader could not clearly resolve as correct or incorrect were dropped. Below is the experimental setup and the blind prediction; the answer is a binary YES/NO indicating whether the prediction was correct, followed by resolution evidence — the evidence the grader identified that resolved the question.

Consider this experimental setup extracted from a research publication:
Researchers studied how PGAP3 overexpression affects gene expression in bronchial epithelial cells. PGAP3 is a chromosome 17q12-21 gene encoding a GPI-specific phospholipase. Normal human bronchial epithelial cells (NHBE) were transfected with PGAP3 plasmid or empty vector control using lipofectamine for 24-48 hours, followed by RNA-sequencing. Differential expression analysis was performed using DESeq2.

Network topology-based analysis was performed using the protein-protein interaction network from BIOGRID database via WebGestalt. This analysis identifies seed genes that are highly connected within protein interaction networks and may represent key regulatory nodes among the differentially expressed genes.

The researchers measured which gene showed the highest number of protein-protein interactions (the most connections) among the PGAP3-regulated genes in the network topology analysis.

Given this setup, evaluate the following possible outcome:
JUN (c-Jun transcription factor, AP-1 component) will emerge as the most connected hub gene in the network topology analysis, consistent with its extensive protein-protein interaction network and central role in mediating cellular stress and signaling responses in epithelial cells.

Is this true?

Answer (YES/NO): NO